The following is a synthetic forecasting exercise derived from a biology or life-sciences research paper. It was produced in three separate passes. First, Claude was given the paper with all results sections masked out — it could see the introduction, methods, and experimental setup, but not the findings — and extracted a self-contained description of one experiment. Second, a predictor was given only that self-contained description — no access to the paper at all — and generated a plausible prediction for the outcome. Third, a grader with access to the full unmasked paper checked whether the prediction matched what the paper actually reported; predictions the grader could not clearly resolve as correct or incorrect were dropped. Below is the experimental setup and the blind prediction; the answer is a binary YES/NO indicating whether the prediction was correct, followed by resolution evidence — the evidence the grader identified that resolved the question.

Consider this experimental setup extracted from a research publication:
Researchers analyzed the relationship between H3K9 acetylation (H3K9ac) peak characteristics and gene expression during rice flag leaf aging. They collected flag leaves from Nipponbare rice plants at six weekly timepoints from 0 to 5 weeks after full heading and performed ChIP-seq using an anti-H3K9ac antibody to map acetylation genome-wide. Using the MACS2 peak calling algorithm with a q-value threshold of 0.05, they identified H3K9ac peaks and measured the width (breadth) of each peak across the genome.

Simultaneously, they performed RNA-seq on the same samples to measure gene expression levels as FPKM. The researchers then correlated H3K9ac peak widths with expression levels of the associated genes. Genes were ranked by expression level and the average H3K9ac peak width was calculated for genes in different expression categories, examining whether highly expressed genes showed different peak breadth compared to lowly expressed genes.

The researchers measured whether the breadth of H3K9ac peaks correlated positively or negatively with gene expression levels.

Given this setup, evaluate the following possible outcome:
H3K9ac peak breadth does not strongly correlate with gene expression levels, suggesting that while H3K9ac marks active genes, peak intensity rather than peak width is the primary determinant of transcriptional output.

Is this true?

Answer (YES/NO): NO